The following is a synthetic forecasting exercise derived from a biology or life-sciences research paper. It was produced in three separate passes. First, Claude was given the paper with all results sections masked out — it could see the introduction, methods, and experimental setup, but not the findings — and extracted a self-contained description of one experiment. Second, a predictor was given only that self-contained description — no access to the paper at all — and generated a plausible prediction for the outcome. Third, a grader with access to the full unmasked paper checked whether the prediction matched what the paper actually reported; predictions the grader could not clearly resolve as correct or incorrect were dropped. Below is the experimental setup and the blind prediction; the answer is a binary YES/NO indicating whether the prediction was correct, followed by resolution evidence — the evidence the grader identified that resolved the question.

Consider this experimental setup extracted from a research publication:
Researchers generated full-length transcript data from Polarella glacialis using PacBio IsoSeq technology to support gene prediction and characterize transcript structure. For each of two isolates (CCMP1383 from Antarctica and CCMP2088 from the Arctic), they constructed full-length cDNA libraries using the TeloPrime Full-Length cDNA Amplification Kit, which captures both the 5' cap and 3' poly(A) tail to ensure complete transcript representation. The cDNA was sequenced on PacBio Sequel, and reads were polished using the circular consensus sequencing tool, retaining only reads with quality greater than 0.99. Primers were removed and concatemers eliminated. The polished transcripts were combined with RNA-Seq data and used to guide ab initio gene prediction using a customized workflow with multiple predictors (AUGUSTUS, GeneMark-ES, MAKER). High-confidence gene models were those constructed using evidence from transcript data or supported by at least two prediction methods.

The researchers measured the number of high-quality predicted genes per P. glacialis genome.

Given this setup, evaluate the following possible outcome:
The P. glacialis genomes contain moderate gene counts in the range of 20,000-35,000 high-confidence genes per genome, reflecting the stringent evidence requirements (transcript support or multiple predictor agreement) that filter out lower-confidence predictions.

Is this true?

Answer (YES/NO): NO